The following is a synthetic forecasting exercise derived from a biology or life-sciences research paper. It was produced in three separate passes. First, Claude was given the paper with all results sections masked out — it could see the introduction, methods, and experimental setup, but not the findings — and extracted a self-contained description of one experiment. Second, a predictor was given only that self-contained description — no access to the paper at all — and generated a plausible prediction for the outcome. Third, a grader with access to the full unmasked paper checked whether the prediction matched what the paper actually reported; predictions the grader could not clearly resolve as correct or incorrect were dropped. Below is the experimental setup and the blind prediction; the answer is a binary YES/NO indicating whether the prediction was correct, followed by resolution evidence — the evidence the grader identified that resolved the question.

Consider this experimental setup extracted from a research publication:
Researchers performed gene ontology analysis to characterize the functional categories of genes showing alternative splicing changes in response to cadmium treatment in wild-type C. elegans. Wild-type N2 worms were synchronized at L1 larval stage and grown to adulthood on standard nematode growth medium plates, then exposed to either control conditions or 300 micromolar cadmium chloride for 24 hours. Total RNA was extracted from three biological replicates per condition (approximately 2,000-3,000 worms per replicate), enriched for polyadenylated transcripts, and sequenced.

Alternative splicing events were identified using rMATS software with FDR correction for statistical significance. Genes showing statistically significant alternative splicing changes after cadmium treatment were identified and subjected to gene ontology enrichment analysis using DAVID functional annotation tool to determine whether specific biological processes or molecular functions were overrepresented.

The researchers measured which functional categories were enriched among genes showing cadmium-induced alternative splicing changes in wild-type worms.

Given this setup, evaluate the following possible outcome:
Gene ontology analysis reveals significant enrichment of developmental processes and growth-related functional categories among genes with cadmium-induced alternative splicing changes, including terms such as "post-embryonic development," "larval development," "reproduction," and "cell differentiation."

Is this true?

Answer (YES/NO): NO